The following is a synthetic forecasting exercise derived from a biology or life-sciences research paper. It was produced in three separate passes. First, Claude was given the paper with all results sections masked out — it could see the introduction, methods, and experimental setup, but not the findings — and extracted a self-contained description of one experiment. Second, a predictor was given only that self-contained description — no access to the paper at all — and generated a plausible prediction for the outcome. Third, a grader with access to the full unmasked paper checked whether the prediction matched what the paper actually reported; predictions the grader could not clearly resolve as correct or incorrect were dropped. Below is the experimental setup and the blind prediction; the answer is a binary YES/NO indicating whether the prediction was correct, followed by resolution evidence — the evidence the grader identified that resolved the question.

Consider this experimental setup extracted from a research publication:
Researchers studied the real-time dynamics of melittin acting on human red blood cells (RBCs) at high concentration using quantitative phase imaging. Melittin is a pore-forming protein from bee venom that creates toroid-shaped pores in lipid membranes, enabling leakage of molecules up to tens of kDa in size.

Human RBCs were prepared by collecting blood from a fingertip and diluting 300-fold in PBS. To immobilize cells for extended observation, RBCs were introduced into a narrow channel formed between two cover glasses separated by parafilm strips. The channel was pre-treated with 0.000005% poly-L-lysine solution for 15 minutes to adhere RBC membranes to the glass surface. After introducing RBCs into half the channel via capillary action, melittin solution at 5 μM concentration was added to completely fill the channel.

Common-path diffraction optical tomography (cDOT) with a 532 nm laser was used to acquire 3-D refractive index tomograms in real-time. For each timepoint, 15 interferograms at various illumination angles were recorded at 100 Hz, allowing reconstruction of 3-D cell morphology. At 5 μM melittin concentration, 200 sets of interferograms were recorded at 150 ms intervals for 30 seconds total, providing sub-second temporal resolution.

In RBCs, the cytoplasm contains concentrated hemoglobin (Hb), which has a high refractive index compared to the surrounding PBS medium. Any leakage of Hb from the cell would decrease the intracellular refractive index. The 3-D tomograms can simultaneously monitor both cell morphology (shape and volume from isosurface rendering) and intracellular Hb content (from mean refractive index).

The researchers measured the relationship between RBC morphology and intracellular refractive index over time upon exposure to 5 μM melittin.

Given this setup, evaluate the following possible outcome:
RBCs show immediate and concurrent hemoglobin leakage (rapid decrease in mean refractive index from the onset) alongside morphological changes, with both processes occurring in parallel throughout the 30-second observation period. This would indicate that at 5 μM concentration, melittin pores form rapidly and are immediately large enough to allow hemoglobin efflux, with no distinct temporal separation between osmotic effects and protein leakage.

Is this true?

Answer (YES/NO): NO